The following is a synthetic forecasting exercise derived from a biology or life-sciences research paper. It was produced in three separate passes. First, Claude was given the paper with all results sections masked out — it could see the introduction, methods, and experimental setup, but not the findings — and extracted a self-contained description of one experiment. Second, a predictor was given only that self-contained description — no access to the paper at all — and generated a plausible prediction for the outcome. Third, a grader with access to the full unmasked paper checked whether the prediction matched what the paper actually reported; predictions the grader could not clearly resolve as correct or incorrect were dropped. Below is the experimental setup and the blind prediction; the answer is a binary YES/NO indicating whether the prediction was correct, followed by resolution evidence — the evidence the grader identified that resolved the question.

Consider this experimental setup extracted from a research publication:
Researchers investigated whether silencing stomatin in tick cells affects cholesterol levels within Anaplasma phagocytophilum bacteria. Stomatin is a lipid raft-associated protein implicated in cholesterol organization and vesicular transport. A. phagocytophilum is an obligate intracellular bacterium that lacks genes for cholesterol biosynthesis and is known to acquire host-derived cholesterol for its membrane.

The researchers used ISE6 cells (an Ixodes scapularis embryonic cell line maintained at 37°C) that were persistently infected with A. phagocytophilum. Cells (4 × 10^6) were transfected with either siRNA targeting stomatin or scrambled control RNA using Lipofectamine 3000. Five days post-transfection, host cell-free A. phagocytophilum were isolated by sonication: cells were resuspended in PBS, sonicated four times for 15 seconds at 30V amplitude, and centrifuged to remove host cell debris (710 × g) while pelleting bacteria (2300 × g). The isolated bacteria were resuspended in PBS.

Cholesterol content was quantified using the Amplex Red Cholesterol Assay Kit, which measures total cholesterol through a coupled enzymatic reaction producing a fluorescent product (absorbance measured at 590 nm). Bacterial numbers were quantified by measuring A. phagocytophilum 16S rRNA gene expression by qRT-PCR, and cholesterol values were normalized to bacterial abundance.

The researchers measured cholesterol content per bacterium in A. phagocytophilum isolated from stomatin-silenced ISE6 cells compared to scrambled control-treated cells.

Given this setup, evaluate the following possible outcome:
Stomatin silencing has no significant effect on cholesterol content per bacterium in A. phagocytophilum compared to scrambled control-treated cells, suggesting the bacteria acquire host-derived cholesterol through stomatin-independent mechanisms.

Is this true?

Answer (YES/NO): NO